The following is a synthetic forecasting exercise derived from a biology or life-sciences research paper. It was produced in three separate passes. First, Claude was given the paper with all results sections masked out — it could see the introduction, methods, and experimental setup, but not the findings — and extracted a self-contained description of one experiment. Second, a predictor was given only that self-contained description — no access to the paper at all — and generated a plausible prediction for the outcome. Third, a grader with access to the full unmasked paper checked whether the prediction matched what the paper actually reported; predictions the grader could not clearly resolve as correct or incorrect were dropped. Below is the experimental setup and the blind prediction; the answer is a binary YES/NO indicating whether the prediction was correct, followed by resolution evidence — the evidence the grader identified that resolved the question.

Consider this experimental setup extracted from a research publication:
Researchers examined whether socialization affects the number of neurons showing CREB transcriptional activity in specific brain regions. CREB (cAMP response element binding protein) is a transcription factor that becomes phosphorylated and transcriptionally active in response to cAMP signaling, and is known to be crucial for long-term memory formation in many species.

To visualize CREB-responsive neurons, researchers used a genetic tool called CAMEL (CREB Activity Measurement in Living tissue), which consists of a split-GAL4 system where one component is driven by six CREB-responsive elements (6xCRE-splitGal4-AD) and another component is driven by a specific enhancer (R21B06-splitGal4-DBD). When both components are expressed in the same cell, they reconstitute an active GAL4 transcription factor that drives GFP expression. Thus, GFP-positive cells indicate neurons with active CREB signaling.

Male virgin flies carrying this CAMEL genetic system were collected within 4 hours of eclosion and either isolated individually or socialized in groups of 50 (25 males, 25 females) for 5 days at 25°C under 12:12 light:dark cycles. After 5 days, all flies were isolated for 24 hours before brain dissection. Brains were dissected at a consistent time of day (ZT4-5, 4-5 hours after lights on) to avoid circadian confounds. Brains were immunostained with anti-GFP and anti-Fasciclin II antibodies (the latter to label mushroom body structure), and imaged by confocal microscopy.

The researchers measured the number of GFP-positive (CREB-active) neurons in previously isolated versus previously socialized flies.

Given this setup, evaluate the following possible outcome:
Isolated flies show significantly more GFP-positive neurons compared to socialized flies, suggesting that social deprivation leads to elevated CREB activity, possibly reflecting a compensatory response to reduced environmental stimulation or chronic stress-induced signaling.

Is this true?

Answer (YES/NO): NO